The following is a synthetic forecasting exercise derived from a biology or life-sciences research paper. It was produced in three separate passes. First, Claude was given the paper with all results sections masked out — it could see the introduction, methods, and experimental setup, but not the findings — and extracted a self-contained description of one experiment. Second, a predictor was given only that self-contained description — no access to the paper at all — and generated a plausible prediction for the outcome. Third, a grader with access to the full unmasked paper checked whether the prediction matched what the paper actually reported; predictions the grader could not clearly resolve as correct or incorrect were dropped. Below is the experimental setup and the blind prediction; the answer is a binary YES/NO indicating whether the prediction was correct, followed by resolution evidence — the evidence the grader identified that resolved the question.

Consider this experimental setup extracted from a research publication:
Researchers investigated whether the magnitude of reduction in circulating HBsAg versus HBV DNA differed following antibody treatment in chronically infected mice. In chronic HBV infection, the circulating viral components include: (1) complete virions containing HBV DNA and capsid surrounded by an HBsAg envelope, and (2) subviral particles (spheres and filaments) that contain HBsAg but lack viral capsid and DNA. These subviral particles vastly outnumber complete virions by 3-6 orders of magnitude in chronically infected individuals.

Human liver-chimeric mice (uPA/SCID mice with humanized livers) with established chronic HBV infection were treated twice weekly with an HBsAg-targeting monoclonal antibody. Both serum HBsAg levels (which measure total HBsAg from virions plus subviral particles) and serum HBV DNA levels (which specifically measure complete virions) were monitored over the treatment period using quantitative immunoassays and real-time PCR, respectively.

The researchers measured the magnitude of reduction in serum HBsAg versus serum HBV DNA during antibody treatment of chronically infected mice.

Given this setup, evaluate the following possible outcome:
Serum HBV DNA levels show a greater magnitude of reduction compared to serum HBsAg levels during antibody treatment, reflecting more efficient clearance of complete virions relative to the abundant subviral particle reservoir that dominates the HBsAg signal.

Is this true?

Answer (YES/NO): NO